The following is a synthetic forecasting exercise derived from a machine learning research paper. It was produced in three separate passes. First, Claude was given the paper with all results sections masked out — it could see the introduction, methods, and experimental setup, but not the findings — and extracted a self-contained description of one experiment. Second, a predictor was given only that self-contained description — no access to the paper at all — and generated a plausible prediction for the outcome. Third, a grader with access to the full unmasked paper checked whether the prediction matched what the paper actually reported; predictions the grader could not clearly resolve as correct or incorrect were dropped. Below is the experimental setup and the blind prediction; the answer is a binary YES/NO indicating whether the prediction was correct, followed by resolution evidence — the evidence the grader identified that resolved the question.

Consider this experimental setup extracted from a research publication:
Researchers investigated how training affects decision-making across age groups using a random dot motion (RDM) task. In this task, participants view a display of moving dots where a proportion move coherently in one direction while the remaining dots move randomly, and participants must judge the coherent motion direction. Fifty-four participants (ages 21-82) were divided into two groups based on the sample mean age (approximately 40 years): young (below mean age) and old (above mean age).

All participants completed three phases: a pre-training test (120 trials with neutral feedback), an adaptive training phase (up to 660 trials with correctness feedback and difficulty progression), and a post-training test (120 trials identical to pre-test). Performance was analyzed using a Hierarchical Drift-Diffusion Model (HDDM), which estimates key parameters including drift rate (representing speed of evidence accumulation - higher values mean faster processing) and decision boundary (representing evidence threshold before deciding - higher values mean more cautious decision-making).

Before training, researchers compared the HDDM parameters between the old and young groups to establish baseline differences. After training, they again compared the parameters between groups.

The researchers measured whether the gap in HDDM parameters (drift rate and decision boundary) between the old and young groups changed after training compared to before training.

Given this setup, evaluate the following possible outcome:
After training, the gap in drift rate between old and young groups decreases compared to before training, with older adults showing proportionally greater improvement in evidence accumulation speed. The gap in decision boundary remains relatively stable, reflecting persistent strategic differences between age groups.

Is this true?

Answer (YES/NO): NO